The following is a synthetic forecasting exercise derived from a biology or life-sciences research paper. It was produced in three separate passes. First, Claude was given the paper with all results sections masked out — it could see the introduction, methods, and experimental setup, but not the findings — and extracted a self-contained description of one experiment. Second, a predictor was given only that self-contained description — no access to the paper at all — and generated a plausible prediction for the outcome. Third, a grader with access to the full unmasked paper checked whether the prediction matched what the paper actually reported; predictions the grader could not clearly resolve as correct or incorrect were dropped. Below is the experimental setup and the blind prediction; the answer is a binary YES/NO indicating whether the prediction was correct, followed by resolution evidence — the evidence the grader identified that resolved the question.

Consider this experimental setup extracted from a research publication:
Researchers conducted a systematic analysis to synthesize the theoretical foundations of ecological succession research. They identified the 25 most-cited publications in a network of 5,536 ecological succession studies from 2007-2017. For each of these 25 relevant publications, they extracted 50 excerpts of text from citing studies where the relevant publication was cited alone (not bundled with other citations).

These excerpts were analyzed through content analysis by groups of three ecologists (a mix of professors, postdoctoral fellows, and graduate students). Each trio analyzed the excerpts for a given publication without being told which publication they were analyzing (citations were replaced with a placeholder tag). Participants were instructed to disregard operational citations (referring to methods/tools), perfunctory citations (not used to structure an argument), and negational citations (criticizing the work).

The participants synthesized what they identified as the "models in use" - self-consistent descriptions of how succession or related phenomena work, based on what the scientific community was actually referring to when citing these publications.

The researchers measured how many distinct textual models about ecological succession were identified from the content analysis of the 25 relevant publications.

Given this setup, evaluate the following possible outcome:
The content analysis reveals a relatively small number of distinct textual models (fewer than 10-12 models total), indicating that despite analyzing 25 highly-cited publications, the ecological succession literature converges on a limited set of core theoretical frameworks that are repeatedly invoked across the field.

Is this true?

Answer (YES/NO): NO